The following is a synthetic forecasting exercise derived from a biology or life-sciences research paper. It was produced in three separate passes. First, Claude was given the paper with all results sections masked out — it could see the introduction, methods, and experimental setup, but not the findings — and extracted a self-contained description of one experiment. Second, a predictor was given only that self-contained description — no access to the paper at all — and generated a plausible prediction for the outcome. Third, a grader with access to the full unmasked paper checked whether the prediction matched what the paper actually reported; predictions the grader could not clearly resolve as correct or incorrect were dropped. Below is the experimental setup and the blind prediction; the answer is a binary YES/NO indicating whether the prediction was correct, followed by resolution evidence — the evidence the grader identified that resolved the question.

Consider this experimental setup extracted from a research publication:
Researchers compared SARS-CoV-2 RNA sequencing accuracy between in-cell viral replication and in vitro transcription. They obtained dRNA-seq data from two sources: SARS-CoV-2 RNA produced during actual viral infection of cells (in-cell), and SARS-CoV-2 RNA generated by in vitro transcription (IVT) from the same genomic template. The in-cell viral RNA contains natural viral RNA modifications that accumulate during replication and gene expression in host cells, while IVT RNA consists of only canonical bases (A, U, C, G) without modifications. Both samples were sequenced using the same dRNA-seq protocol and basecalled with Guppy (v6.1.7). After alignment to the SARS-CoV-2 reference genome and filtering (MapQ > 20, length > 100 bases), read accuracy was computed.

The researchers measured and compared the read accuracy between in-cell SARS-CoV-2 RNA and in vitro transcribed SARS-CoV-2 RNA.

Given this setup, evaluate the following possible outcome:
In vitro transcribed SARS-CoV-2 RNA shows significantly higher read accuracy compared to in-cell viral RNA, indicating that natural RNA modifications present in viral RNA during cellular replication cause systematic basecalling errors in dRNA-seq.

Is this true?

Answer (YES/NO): NO